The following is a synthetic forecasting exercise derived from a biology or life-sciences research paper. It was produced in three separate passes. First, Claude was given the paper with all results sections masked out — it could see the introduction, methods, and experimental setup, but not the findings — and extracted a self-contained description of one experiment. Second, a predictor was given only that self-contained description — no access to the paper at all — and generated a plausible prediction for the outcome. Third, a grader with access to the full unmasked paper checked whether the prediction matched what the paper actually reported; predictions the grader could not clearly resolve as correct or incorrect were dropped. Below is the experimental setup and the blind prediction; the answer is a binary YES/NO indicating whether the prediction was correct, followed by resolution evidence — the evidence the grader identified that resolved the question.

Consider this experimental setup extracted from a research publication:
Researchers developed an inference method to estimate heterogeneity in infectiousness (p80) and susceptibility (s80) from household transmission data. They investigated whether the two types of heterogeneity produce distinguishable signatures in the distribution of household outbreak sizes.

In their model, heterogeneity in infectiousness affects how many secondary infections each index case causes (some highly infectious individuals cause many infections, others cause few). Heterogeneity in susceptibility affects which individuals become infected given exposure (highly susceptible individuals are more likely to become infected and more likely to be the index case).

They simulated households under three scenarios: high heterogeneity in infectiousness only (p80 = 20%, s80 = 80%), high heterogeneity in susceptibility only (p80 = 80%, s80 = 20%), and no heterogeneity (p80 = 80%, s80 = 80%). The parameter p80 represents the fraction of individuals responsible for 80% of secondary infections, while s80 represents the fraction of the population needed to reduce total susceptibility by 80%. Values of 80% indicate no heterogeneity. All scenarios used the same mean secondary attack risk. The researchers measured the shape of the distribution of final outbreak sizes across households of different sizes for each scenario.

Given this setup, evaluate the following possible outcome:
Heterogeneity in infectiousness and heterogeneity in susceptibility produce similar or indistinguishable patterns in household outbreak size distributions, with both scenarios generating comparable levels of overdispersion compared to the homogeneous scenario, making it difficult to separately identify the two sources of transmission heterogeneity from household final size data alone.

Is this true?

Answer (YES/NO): NO